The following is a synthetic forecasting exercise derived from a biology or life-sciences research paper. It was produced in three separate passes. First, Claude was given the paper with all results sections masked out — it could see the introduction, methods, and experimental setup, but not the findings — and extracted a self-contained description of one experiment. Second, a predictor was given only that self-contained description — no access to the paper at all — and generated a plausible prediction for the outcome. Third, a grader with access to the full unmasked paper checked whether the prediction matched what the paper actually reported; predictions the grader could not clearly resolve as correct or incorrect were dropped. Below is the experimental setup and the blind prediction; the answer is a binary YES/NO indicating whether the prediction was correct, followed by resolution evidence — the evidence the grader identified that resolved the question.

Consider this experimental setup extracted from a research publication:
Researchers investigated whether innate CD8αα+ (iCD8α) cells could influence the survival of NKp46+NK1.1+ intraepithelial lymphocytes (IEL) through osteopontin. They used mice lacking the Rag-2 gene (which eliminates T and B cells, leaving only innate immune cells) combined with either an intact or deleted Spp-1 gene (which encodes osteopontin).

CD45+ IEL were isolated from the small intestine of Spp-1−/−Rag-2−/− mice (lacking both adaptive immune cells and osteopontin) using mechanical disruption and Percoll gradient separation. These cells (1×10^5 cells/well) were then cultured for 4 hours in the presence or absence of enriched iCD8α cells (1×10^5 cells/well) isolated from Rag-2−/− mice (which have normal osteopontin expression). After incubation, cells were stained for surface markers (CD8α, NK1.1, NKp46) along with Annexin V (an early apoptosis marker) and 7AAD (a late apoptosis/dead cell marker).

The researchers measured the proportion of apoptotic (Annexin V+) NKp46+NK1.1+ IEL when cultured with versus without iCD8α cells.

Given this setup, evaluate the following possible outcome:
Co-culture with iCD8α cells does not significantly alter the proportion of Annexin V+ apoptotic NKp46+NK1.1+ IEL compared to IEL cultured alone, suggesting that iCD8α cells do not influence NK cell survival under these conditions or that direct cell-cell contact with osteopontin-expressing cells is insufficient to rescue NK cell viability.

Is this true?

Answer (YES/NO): NO